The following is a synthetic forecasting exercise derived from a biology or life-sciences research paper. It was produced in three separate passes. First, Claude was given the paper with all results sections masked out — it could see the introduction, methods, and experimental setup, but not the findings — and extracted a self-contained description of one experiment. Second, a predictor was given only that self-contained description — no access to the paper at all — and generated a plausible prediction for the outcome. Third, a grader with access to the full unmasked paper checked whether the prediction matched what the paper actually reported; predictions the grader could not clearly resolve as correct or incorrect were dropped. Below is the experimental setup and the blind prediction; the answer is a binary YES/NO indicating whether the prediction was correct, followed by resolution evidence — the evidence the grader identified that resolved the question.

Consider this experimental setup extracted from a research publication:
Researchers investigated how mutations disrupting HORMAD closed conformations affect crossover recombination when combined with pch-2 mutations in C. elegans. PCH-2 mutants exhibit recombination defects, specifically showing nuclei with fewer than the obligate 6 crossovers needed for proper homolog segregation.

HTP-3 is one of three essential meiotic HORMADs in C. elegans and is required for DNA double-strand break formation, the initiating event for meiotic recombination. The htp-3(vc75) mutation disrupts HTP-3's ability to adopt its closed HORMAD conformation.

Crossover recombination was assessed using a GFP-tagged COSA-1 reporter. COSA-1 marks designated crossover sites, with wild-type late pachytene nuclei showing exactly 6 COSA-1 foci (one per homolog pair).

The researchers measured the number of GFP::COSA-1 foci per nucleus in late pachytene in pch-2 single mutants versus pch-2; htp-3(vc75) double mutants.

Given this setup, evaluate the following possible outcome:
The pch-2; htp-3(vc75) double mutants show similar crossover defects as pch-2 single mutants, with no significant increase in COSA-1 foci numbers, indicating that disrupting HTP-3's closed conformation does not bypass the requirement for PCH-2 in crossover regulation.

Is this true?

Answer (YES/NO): NO